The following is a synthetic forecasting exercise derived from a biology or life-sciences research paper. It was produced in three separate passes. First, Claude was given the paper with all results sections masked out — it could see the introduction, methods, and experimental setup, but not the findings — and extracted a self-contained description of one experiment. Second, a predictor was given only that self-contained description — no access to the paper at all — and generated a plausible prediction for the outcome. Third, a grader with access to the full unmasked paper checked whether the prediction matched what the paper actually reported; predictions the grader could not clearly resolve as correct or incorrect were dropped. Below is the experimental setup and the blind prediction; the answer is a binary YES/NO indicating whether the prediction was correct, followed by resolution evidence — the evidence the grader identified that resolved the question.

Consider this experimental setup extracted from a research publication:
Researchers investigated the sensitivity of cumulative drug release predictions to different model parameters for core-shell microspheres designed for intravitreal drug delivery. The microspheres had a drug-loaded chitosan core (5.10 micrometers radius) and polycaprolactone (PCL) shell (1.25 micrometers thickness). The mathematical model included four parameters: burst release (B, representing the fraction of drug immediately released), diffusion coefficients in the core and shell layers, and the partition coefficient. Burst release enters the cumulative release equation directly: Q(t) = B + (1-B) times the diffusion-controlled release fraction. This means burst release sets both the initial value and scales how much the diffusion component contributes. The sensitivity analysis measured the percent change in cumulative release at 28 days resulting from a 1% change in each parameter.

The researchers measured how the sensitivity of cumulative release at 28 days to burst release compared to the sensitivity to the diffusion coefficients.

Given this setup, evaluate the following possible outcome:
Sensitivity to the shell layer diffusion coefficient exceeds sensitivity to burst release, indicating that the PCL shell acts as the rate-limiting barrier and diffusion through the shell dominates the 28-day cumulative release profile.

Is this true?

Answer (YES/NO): NO